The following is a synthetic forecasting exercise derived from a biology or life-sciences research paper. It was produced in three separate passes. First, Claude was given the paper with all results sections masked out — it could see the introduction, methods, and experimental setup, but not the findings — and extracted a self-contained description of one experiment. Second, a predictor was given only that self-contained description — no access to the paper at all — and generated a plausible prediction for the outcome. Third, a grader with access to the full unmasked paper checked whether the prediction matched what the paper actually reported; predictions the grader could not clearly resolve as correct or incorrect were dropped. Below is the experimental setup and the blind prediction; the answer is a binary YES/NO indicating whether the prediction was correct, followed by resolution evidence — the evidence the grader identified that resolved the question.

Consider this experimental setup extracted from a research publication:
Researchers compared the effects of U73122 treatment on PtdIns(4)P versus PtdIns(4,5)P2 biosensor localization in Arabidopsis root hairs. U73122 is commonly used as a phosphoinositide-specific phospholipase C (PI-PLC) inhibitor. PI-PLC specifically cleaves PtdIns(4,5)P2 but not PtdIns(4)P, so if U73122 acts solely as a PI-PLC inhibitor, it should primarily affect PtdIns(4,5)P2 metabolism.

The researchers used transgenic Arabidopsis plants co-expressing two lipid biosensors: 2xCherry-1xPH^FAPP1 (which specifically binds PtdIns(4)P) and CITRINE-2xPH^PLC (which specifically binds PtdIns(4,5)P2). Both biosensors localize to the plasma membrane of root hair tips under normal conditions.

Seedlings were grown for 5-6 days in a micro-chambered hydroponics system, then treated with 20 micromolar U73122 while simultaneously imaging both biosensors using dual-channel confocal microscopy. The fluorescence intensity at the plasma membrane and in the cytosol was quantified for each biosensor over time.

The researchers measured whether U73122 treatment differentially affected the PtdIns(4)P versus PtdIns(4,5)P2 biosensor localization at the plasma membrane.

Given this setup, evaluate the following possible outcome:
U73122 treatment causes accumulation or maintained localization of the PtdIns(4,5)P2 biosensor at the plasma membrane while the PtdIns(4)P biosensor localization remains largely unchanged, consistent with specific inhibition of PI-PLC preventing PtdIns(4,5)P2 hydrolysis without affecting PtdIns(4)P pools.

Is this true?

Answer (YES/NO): NO